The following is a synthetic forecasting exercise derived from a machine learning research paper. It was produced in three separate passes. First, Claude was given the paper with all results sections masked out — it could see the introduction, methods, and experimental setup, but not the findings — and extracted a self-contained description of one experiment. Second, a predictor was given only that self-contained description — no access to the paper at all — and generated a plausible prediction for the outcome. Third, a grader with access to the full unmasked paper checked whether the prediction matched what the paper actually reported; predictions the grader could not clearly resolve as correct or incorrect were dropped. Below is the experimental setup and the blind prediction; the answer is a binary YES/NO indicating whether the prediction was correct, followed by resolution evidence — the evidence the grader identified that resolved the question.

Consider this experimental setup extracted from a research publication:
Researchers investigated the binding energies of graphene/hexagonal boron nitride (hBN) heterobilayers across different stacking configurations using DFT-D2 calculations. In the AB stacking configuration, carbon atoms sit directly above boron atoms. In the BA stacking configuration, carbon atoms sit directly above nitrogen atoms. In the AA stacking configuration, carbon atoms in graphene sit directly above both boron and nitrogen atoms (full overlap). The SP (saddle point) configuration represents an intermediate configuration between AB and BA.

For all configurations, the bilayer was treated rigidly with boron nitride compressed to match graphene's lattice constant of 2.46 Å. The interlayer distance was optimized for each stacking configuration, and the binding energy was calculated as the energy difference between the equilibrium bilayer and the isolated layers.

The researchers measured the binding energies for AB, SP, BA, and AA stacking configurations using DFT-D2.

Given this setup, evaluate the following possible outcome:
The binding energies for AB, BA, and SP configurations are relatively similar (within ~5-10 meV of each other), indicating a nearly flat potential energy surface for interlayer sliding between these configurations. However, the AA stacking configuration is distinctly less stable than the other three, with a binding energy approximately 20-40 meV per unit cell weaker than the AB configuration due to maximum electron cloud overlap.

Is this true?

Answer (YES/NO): NO